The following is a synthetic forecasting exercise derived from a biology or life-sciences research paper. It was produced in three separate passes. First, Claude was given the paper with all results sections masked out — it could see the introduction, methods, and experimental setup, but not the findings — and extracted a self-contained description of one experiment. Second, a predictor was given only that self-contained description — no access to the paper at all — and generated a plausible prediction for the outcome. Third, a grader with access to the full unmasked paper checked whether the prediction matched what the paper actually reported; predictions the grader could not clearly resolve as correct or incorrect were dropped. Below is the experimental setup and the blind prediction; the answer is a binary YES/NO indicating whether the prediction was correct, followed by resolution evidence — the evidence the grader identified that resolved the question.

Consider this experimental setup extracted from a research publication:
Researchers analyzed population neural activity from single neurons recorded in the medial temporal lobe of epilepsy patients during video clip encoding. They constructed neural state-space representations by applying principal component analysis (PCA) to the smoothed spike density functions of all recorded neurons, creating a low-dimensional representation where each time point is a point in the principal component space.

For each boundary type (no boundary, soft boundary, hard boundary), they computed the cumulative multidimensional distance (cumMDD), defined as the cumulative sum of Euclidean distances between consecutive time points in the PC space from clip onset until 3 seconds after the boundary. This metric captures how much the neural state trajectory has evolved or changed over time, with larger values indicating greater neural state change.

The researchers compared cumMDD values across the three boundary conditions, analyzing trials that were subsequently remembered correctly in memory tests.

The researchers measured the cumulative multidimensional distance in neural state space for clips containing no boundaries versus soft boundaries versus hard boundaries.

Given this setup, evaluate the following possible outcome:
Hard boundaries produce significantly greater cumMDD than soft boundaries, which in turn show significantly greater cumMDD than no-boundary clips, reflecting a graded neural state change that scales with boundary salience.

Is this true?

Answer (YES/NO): NO